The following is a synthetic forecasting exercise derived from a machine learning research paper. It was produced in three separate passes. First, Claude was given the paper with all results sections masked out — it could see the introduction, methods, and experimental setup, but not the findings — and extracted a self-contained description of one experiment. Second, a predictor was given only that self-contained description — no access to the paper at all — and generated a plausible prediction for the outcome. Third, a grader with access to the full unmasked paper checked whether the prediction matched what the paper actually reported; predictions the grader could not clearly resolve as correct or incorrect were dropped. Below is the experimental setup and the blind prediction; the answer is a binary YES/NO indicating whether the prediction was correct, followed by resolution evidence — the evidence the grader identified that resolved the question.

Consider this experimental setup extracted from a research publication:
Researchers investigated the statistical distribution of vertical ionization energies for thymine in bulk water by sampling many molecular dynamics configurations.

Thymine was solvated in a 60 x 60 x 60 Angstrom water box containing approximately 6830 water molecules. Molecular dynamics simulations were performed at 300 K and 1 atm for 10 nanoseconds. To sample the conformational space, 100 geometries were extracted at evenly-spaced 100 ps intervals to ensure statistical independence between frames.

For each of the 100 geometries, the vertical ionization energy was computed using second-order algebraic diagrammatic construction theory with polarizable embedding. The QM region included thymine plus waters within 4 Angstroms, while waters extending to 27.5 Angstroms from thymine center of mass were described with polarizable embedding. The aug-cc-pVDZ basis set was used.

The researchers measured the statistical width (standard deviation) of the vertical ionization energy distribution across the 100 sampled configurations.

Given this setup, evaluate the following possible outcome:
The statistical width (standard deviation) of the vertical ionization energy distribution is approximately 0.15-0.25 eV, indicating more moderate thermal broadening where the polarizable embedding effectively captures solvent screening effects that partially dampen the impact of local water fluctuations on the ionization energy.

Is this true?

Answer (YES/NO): NO